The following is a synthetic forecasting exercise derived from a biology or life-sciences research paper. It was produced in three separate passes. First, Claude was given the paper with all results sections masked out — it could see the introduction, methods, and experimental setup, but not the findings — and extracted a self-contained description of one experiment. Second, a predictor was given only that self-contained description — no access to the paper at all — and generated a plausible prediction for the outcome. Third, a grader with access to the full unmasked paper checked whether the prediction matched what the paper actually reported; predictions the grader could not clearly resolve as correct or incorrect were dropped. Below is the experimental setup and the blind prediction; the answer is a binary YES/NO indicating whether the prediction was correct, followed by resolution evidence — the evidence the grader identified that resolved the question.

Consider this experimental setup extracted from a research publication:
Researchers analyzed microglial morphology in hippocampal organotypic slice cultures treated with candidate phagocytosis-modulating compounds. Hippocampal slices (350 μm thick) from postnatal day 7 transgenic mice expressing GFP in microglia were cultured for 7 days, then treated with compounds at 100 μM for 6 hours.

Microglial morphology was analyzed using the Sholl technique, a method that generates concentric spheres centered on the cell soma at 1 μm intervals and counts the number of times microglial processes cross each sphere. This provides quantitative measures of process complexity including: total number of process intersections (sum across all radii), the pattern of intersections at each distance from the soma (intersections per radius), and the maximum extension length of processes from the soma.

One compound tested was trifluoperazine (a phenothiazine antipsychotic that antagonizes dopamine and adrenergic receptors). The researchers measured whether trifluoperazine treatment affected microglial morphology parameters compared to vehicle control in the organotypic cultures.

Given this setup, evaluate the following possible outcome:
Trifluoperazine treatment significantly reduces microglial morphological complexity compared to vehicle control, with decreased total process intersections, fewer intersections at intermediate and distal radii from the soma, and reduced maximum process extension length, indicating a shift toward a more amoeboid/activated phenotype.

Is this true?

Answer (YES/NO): YES